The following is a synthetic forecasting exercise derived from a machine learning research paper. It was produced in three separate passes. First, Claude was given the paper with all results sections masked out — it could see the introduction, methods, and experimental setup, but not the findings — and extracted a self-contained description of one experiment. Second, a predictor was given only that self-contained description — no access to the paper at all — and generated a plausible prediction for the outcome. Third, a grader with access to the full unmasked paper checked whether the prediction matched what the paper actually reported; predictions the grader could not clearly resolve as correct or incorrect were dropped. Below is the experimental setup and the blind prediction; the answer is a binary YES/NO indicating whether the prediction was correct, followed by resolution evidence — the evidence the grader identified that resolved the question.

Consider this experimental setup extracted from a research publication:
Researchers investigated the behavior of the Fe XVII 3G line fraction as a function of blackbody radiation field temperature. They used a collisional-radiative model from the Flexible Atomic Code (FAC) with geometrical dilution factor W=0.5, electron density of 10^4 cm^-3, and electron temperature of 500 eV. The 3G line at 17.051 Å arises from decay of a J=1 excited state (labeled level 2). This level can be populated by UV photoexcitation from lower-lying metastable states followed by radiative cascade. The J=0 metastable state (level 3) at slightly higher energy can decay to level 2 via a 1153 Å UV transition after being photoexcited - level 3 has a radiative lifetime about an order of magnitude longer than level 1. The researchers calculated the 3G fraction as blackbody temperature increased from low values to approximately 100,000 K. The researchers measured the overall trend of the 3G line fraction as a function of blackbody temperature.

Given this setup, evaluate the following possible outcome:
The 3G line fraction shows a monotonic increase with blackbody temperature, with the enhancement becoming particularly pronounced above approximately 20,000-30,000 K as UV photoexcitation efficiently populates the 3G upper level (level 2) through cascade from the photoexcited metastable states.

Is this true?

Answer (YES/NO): NO